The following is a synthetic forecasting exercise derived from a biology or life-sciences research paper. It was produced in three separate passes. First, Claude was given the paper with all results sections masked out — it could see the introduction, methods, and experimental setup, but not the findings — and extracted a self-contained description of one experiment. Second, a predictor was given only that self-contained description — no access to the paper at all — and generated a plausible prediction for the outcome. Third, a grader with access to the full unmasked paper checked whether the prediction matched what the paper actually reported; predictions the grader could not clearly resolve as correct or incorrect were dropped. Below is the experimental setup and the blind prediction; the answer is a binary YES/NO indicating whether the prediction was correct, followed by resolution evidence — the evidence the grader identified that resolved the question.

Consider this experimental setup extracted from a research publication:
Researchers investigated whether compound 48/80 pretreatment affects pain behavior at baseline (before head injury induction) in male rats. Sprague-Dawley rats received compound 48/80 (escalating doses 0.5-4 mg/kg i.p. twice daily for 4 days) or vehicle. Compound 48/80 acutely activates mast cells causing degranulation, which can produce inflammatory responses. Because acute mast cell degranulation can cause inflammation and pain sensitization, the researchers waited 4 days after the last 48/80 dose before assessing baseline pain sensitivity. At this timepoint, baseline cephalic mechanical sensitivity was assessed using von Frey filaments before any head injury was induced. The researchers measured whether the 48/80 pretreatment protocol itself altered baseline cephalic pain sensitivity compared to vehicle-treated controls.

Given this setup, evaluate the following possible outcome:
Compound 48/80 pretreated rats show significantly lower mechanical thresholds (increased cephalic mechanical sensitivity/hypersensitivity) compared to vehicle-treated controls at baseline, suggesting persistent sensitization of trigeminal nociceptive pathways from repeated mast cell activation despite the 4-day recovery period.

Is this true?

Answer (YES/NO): NO